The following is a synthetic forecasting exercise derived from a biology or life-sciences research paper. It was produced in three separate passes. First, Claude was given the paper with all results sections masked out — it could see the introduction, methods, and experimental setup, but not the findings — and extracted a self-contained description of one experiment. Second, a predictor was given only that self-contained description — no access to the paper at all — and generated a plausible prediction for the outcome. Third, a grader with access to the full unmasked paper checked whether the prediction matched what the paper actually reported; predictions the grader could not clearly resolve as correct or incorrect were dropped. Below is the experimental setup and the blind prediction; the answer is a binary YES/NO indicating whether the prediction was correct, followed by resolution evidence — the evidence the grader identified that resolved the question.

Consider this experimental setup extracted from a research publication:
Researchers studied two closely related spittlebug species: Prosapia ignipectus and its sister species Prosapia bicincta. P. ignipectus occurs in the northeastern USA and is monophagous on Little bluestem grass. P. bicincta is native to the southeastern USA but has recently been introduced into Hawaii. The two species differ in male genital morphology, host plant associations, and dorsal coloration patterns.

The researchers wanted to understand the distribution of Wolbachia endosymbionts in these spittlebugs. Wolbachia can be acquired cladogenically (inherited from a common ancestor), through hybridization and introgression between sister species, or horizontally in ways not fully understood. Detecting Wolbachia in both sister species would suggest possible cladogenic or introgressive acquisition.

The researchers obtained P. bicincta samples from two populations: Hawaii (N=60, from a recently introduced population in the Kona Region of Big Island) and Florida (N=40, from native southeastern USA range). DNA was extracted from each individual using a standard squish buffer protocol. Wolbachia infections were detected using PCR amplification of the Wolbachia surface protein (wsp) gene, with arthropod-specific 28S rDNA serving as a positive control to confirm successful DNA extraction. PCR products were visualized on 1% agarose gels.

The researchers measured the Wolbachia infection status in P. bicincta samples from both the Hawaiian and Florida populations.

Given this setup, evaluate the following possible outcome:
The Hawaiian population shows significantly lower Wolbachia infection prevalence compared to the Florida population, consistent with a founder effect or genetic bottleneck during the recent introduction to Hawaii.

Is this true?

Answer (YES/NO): NO